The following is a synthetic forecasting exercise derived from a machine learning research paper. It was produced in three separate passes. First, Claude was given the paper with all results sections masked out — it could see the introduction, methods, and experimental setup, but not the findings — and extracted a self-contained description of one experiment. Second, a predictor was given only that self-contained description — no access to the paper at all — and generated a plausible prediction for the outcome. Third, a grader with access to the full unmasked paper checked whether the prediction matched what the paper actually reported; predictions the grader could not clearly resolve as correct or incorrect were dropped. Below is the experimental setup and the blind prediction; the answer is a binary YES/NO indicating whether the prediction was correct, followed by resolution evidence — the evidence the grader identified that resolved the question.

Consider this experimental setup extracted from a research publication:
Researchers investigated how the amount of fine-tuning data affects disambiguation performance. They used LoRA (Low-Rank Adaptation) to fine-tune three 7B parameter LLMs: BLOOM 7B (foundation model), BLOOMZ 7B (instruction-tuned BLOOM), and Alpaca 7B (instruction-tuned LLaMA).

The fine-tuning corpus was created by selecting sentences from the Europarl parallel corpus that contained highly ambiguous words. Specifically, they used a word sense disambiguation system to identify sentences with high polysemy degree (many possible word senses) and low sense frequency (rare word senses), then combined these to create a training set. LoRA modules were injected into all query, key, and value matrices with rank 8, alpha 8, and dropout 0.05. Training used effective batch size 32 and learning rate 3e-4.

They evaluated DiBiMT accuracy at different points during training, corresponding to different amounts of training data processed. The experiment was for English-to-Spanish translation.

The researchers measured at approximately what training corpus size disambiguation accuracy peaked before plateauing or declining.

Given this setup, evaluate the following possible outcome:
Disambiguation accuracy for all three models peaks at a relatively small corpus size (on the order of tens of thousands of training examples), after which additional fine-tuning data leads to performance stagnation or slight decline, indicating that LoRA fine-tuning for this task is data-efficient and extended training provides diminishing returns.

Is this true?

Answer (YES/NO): YES